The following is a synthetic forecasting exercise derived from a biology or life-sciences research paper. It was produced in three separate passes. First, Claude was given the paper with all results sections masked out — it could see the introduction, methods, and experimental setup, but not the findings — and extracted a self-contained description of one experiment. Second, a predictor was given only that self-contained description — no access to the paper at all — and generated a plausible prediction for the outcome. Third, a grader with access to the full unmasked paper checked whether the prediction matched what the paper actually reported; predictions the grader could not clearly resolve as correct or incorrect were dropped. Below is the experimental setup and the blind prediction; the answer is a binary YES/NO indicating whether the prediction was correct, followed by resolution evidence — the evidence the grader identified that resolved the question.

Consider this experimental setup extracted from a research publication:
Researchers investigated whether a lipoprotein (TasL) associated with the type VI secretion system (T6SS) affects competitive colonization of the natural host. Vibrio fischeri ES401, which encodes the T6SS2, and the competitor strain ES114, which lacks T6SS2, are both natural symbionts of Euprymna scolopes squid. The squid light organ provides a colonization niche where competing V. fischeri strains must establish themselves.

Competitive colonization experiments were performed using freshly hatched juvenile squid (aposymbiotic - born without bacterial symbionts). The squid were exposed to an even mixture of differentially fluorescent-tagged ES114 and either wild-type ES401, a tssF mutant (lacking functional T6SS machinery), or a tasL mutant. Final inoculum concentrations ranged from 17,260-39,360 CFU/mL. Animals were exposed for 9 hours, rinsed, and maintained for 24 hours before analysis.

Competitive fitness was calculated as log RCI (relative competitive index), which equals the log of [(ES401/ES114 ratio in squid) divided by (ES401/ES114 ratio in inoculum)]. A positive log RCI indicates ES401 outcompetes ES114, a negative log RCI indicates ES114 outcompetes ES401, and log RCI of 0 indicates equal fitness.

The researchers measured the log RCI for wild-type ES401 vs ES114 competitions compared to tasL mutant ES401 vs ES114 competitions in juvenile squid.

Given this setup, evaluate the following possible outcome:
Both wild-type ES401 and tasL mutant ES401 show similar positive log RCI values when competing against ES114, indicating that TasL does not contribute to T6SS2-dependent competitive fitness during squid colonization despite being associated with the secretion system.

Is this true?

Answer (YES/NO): NO